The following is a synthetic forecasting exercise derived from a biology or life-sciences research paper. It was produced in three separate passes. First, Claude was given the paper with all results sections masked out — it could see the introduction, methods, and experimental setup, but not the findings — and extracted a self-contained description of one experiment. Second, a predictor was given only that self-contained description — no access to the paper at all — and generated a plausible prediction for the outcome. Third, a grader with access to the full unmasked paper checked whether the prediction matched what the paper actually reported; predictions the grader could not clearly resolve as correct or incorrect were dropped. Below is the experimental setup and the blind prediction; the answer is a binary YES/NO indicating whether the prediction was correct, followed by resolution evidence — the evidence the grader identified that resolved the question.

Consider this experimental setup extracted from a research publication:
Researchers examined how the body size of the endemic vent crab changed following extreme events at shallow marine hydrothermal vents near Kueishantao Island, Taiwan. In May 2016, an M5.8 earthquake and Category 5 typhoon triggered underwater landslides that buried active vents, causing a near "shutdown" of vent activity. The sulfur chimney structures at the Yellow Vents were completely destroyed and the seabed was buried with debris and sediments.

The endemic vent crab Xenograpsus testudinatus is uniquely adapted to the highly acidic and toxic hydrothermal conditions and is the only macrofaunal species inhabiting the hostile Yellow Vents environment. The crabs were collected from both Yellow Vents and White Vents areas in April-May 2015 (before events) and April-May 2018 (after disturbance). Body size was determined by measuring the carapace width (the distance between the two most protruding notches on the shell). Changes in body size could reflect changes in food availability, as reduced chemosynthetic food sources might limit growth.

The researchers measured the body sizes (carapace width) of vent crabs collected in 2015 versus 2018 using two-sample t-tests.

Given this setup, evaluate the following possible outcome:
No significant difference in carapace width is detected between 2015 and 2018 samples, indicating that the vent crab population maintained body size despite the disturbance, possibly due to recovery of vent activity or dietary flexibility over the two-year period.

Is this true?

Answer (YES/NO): YES